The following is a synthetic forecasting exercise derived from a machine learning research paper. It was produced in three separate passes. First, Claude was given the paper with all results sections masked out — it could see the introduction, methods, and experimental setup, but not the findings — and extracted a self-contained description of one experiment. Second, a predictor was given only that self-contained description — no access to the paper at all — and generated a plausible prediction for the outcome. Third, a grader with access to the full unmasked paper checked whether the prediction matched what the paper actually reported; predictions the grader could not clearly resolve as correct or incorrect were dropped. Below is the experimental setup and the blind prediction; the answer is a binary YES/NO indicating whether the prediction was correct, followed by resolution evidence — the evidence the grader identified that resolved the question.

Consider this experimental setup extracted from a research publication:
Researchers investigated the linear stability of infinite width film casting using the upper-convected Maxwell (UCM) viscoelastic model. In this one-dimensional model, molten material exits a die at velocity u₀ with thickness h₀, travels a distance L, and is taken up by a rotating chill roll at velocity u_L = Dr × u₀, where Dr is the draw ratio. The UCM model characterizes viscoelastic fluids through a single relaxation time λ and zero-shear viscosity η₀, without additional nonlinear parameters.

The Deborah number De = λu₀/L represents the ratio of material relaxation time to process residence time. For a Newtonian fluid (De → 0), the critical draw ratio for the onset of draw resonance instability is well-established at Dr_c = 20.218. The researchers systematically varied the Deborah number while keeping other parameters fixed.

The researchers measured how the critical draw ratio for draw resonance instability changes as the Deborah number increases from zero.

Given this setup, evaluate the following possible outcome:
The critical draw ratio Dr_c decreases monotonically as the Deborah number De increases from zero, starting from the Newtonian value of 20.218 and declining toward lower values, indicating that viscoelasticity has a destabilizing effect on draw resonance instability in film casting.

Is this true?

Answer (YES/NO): NO